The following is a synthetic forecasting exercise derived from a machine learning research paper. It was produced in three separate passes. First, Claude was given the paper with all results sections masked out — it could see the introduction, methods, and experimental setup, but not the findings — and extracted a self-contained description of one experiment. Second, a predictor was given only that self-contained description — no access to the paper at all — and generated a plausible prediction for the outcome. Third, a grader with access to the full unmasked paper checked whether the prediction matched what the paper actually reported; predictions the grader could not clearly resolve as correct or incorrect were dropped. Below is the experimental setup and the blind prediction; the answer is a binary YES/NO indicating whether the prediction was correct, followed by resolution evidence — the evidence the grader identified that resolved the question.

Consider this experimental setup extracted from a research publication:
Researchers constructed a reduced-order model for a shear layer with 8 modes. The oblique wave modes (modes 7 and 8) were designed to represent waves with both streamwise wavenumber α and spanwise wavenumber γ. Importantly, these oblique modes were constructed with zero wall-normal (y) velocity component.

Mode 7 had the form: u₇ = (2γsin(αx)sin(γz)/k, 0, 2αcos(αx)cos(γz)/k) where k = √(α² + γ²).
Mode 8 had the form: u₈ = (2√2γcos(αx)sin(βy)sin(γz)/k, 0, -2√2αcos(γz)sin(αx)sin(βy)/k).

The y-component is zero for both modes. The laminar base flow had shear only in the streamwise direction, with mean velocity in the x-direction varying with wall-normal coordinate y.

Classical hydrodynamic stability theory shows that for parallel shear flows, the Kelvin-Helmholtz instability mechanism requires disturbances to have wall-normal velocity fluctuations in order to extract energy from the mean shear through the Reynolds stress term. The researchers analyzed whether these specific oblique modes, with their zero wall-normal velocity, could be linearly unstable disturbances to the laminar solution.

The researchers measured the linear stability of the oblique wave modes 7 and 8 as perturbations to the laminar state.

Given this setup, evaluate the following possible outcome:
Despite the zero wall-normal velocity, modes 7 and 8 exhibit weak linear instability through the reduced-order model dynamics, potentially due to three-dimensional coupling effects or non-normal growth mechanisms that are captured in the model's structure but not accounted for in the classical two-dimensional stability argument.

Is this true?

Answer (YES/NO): NO